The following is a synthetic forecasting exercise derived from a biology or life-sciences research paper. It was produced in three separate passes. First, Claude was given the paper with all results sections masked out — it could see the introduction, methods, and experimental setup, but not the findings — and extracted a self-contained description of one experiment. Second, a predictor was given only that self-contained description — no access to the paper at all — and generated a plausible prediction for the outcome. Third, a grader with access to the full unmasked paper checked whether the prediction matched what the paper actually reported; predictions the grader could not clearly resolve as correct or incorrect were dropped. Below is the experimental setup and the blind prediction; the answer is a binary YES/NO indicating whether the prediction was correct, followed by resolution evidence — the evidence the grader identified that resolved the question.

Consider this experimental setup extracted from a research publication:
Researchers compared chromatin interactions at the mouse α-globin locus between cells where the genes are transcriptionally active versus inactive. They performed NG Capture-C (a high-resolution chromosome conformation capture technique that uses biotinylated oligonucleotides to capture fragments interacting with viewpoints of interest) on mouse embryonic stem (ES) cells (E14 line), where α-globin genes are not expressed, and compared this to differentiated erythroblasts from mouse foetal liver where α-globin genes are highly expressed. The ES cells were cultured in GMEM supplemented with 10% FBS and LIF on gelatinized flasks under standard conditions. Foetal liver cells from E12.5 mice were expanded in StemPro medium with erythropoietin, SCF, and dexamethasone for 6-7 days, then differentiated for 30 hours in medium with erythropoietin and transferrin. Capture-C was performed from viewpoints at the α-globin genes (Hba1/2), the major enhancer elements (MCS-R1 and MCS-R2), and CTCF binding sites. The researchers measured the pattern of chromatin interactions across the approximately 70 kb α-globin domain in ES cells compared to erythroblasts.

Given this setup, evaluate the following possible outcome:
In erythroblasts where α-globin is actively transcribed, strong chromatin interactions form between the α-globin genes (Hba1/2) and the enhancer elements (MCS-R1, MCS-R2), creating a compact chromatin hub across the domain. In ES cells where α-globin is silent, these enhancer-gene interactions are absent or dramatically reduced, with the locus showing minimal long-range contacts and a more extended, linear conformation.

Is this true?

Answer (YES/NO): NO